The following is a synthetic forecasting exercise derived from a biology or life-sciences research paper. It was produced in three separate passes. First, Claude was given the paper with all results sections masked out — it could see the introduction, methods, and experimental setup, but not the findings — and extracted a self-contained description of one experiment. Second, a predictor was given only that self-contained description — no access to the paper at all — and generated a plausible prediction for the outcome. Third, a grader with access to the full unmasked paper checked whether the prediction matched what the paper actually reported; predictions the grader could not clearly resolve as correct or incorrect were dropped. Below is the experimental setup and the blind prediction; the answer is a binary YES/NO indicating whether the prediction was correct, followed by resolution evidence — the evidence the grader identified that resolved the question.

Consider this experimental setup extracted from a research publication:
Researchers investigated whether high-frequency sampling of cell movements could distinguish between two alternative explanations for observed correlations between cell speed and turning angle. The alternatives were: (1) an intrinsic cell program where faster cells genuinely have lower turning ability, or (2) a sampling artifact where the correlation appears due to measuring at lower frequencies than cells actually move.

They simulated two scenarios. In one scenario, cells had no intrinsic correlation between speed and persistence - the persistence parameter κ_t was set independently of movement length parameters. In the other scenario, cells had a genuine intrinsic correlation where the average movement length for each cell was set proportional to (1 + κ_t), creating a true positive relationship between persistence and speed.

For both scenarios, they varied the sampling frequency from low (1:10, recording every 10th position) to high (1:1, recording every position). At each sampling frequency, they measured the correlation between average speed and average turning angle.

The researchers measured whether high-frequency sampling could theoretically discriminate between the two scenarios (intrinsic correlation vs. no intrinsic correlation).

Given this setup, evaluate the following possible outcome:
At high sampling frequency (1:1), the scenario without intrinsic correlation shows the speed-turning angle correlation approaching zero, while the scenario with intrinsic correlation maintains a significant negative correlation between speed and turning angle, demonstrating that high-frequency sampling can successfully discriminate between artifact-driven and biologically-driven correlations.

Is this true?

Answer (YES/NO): YES